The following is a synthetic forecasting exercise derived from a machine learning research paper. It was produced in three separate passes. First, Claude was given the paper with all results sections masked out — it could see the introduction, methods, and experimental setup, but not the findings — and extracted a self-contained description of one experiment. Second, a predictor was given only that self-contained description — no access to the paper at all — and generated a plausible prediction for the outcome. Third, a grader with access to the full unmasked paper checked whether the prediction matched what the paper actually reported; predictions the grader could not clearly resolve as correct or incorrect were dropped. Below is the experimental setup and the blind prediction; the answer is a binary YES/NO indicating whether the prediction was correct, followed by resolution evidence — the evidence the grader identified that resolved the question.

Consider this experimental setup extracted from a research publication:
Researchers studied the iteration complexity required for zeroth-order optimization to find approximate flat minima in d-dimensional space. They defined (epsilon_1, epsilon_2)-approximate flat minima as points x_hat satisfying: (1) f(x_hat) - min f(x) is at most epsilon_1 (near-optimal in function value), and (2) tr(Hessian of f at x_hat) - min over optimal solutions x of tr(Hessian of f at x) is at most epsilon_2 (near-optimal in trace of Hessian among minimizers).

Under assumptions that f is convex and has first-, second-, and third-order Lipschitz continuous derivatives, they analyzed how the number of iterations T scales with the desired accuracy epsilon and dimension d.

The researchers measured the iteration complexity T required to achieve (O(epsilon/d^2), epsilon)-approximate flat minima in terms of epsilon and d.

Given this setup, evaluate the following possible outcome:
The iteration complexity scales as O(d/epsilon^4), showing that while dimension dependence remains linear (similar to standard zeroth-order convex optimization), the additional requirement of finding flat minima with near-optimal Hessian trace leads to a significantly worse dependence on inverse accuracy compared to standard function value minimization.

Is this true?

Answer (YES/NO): NO